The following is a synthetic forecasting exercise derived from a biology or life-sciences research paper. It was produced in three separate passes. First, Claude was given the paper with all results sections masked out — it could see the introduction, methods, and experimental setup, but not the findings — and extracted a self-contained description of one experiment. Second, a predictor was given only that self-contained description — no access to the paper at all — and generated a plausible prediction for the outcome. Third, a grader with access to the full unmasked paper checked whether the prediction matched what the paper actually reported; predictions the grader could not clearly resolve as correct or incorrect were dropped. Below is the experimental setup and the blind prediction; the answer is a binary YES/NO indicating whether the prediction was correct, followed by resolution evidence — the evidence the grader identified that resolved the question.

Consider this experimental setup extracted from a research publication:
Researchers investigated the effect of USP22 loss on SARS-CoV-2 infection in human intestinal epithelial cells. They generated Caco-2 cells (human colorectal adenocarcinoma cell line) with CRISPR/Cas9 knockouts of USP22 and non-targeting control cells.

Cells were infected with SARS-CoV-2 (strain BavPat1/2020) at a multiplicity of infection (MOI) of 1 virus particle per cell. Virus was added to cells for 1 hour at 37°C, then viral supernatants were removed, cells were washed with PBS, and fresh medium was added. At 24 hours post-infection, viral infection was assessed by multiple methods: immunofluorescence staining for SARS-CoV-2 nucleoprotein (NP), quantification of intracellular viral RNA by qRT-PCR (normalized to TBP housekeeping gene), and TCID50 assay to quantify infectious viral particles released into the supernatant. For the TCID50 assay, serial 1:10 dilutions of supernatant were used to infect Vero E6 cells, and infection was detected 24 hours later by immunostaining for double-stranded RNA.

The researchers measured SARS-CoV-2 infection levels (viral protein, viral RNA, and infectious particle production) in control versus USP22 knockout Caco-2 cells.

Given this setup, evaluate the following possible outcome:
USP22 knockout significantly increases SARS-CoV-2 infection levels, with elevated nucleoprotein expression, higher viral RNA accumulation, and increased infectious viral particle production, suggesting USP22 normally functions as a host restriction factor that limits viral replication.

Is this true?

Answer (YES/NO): NO